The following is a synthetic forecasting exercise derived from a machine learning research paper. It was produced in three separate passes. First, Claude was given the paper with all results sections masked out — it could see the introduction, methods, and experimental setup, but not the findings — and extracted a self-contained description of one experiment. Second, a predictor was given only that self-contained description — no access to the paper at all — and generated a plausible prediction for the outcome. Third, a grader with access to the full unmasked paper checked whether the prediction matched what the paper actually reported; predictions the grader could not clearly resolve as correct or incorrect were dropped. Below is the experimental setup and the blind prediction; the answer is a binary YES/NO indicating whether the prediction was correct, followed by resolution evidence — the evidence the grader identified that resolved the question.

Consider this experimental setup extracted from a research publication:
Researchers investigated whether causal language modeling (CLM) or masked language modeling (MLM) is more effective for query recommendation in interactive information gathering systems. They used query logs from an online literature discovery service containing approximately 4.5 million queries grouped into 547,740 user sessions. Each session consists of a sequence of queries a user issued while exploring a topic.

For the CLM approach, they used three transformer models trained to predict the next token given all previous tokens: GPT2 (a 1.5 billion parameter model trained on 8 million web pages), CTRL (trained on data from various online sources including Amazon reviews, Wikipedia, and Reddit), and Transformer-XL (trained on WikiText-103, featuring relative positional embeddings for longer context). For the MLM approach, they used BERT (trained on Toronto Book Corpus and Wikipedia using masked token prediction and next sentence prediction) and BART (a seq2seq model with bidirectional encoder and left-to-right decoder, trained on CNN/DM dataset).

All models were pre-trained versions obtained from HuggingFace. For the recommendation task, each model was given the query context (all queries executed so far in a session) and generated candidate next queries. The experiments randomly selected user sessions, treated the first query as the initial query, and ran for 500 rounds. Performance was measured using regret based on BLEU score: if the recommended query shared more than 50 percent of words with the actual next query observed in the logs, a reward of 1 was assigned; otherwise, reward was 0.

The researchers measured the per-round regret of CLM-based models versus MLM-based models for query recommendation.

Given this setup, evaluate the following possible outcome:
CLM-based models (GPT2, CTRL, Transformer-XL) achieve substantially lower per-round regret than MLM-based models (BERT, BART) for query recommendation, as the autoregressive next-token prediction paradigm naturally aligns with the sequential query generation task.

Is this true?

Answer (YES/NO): YES